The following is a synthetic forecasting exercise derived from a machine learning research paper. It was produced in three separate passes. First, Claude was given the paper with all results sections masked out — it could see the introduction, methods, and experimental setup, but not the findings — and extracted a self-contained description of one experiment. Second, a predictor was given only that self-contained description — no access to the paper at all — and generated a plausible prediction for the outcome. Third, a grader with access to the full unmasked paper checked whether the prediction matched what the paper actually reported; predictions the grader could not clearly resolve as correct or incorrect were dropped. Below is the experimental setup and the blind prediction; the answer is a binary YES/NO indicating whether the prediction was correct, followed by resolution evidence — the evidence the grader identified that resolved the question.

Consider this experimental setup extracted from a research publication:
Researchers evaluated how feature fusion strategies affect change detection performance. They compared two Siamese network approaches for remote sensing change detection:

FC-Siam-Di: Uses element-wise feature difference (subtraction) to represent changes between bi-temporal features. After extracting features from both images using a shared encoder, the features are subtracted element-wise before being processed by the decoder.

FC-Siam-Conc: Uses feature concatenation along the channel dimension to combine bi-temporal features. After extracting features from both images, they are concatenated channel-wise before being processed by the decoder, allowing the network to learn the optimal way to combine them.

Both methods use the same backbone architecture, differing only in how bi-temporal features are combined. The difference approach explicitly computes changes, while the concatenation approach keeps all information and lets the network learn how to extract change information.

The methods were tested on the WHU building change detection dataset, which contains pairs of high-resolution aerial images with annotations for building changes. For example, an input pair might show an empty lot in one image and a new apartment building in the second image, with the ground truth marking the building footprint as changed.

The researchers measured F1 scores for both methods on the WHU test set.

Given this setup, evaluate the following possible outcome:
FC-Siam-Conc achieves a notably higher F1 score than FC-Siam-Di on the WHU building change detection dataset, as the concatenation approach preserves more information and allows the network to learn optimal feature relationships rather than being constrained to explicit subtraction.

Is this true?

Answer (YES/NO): YES